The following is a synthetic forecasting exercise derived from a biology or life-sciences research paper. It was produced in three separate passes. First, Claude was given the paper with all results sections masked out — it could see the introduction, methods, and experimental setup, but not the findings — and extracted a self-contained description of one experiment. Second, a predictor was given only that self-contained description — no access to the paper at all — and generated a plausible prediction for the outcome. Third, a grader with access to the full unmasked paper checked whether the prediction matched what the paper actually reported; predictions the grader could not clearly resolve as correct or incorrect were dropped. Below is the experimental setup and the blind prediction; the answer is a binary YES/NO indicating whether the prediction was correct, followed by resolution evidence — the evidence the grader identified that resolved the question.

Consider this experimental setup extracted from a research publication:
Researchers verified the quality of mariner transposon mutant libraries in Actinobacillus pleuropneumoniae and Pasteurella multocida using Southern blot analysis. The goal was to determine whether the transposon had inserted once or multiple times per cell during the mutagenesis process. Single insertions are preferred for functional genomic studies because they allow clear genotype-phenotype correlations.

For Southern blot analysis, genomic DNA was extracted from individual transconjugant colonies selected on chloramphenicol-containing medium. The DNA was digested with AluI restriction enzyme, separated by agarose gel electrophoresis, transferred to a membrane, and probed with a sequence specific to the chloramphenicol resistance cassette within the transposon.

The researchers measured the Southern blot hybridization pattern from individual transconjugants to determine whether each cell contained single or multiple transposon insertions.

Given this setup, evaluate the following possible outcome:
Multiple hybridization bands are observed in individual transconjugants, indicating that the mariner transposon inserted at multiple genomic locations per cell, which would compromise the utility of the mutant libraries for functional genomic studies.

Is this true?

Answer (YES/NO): NO